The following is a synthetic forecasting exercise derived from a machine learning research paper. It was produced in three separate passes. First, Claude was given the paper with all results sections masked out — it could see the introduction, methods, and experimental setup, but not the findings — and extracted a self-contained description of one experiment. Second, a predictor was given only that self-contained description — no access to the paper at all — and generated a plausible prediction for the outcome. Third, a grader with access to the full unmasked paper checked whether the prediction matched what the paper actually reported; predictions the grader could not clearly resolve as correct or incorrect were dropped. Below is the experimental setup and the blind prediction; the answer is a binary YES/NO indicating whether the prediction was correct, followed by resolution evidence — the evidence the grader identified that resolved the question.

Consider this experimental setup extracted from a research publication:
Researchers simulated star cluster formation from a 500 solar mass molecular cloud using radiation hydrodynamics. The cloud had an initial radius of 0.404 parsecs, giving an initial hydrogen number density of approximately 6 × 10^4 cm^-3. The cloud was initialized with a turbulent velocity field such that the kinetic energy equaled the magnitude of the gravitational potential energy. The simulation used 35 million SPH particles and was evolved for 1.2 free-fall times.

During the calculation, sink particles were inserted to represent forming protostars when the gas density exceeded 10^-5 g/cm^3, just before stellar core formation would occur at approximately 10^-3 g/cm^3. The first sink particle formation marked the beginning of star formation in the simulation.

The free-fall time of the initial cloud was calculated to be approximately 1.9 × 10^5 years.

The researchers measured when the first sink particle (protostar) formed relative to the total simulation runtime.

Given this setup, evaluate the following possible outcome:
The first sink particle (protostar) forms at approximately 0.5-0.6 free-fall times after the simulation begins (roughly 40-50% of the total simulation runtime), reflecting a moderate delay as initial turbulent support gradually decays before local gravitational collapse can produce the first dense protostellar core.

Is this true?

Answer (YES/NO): NO